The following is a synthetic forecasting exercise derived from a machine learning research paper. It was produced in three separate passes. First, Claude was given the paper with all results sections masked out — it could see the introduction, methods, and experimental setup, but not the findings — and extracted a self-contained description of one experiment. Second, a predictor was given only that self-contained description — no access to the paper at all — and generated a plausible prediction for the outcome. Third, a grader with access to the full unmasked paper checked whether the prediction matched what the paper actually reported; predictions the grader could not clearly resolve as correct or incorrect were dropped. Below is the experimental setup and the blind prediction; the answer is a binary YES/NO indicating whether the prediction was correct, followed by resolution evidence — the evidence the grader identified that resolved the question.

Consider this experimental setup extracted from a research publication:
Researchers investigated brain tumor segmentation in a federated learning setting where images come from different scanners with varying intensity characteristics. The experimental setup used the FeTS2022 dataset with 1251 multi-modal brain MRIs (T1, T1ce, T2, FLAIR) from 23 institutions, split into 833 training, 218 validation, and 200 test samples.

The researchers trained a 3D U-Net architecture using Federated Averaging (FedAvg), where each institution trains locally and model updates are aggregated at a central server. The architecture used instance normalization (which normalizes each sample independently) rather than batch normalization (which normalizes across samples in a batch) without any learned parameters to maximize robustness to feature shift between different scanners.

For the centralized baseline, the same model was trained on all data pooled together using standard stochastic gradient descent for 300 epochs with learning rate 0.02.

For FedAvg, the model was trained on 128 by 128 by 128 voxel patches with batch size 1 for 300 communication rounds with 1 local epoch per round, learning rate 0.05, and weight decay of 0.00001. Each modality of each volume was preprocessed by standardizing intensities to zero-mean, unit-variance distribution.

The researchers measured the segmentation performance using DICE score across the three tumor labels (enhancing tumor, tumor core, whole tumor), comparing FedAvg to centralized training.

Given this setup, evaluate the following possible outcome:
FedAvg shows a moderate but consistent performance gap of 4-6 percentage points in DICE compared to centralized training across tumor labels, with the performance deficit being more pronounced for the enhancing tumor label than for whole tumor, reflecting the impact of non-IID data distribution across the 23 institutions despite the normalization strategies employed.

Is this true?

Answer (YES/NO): NO